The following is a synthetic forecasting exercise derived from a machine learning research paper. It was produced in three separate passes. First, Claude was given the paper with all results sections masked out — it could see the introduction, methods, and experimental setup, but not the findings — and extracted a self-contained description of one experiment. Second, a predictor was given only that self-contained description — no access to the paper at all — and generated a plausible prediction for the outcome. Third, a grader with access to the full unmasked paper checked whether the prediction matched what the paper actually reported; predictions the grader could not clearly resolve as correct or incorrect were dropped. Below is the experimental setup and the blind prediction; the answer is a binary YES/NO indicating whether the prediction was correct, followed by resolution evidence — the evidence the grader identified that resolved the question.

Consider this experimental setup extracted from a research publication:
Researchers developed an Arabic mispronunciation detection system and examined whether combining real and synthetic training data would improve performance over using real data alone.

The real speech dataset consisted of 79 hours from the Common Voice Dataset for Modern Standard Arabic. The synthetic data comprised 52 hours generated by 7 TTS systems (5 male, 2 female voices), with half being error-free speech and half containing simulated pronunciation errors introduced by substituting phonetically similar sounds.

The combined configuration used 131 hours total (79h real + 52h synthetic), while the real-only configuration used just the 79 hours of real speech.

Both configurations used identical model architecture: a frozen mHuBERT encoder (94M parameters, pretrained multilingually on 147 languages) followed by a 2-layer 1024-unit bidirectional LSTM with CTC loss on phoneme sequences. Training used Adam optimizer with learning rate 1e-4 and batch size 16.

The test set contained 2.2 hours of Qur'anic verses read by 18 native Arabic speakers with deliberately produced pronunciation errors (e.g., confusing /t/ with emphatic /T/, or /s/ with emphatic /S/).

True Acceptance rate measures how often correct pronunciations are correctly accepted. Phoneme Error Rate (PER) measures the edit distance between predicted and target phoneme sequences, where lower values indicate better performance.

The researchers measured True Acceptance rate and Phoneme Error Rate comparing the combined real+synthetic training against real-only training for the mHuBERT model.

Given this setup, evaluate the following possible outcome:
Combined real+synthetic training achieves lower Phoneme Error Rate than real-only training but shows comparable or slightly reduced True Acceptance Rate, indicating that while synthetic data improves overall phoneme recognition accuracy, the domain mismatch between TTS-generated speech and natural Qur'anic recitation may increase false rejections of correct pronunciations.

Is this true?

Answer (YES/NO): NO